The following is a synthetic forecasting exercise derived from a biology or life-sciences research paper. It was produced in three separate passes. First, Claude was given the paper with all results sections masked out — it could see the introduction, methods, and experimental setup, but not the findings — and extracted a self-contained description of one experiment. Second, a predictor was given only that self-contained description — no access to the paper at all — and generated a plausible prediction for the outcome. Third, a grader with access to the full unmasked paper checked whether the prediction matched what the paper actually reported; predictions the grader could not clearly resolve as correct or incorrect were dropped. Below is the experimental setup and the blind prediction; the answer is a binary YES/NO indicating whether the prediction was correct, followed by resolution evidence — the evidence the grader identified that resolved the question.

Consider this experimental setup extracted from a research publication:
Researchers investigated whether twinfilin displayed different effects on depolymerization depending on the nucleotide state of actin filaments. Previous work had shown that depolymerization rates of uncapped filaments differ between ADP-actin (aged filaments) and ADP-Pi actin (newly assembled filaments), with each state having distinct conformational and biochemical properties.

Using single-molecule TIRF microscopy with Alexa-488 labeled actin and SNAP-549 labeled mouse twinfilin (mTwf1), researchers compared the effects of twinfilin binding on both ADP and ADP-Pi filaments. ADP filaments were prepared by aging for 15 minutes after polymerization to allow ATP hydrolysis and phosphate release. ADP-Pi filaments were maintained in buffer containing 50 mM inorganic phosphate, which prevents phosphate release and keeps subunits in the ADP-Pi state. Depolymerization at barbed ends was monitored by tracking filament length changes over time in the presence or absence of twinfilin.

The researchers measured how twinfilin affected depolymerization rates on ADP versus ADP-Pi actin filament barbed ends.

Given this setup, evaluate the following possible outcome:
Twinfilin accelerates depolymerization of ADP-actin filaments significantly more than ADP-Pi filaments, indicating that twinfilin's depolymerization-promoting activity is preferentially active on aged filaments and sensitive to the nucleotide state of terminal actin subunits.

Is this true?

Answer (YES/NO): NO